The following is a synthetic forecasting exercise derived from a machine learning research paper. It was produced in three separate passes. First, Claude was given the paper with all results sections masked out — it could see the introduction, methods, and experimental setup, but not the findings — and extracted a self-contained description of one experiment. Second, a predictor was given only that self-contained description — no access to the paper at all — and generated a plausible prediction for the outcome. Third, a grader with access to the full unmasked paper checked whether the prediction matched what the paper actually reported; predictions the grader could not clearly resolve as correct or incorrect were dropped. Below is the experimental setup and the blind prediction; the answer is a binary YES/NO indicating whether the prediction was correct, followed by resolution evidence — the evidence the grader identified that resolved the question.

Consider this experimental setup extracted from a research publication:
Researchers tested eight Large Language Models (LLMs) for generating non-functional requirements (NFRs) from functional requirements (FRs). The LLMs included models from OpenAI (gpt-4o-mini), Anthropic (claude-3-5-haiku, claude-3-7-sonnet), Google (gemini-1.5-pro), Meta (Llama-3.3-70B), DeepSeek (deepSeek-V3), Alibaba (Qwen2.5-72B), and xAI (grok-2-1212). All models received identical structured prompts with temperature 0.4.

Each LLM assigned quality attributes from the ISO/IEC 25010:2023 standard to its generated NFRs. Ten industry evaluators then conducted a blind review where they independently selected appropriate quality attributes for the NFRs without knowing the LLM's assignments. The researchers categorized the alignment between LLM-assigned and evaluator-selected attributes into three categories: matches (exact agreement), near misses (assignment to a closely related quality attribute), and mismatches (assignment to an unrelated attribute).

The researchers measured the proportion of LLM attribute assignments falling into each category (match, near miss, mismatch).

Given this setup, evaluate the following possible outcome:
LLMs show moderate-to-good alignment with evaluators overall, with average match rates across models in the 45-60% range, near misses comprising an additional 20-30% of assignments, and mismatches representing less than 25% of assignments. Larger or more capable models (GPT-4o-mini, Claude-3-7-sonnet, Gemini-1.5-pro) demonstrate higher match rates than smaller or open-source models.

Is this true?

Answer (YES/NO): NO